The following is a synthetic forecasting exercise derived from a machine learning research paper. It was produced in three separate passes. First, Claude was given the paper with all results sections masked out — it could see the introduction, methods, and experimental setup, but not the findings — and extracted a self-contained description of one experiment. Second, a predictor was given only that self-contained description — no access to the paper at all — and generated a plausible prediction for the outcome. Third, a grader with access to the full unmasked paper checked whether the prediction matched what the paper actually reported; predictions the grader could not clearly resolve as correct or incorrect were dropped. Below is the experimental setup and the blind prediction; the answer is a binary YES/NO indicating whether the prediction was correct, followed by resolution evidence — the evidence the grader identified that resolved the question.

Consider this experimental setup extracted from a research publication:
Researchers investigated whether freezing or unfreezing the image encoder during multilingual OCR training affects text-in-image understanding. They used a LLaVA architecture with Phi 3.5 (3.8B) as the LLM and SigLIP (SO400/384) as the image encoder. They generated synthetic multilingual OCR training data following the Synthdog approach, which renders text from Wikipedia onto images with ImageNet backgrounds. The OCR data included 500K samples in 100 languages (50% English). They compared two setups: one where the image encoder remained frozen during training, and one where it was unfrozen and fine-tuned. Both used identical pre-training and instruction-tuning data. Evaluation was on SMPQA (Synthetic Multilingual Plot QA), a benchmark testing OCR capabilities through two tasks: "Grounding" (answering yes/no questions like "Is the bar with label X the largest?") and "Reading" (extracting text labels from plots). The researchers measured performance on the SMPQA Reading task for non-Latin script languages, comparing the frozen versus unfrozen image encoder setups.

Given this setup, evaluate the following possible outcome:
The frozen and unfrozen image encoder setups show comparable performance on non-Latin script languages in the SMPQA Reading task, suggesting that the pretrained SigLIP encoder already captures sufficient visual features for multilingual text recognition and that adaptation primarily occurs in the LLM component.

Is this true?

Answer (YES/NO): NO